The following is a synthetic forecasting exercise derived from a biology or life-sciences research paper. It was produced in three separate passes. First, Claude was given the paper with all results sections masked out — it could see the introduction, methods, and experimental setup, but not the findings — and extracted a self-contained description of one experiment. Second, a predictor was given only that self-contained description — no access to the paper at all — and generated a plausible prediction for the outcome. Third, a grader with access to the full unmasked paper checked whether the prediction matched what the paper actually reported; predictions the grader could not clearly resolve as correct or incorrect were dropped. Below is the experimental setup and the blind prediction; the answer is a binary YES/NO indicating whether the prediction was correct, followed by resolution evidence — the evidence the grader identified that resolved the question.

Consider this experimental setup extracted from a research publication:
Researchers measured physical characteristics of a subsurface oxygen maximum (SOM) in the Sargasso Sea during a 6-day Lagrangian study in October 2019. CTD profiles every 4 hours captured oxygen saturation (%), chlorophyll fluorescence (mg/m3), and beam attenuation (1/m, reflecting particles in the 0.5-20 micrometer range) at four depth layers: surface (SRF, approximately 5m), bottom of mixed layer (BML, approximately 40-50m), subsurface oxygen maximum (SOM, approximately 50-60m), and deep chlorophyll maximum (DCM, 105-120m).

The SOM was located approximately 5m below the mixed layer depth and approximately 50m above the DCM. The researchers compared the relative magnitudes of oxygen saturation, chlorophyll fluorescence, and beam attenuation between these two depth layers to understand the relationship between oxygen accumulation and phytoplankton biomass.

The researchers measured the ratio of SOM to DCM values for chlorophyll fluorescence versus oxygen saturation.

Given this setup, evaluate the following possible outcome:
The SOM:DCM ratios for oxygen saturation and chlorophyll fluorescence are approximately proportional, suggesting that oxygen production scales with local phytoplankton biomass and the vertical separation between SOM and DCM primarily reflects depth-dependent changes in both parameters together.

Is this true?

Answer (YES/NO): NO